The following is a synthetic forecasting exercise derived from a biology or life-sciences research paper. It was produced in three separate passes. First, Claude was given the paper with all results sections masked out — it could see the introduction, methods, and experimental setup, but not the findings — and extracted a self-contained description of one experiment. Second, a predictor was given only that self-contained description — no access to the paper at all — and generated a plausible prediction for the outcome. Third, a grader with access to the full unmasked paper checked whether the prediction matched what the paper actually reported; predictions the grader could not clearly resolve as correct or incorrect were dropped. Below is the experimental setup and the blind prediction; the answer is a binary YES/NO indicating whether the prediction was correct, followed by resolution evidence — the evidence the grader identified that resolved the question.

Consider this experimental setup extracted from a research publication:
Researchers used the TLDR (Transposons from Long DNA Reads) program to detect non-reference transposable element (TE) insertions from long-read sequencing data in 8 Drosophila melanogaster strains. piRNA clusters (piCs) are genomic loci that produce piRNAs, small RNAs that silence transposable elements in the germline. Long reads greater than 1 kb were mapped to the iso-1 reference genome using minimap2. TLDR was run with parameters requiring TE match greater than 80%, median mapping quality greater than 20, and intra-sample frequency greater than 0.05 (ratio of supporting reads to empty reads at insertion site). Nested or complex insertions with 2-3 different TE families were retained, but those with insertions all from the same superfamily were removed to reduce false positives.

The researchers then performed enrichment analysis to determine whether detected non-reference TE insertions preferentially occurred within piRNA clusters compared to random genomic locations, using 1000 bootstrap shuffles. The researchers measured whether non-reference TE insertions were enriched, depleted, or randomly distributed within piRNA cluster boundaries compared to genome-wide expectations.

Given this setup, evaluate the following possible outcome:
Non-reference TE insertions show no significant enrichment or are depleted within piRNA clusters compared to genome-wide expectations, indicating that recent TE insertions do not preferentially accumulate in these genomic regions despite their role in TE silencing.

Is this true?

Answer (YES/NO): NO